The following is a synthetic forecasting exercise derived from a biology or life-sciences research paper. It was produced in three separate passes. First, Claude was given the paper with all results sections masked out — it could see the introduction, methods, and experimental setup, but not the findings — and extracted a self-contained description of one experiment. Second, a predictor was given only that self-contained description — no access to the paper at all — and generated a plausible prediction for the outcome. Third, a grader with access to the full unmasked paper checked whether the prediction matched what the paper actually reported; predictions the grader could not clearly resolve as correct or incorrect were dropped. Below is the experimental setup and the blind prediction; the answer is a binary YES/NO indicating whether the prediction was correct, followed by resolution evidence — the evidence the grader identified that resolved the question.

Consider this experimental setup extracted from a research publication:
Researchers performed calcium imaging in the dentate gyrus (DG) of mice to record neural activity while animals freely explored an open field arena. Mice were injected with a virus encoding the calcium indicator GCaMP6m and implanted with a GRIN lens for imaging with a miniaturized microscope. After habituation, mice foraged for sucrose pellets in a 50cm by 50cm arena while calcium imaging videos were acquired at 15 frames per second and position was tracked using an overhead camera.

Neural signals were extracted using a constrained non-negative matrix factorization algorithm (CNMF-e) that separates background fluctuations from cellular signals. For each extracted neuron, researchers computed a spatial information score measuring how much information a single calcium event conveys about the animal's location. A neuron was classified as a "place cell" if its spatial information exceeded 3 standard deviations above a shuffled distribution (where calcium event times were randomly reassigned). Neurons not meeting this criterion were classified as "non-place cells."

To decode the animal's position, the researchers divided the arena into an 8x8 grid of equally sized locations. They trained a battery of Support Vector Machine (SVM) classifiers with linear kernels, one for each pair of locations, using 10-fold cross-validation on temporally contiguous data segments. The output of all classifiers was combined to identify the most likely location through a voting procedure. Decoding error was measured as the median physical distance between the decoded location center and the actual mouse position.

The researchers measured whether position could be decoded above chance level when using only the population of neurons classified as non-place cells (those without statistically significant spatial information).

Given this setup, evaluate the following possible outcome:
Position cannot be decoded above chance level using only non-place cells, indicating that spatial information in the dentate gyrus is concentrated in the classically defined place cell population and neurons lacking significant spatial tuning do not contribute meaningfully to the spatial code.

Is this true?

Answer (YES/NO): NO